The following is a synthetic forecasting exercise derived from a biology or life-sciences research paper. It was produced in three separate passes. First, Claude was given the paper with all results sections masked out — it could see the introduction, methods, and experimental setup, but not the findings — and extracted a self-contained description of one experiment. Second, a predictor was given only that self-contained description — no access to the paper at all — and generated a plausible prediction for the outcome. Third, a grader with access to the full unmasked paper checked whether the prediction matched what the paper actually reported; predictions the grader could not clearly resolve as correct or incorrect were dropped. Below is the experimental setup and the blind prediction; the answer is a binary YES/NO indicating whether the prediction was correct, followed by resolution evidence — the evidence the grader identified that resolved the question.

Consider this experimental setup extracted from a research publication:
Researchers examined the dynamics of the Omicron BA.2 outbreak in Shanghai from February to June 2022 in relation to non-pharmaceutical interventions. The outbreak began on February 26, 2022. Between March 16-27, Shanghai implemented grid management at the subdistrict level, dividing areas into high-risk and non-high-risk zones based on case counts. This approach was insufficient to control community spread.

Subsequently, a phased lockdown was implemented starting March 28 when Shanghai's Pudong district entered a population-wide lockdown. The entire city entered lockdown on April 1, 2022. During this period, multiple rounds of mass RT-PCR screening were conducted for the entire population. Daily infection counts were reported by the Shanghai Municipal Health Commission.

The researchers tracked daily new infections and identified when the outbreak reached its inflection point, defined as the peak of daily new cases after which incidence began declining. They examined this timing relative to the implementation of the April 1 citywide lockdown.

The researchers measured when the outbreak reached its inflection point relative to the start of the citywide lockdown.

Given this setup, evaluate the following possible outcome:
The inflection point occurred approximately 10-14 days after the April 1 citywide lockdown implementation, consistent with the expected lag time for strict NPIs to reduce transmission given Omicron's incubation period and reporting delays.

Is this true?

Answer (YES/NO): YES